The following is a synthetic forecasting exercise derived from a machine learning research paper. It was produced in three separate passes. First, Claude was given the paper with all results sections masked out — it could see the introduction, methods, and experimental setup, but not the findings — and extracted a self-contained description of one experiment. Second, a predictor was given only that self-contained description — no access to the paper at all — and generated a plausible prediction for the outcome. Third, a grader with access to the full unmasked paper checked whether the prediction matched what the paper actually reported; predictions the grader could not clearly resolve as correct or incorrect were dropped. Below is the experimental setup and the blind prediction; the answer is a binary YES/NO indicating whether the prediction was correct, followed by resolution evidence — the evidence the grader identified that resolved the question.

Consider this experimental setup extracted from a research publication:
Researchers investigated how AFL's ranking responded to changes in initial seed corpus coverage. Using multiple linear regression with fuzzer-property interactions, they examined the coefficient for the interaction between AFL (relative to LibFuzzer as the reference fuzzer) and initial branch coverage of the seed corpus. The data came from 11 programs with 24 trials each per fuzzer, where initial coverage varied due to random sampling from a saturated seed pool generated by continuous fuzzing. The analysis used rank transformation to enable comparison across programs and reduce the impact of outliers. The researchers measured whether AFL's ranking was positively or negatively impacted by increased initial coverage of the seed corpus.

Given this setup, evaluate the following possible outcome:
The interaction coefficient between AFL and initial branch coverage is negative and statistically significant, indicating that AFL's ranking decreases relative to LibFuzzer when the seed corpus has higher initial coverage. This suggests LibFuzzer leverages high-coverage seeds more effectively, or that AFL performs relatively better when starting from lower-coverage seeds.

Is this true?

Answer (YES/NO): NO